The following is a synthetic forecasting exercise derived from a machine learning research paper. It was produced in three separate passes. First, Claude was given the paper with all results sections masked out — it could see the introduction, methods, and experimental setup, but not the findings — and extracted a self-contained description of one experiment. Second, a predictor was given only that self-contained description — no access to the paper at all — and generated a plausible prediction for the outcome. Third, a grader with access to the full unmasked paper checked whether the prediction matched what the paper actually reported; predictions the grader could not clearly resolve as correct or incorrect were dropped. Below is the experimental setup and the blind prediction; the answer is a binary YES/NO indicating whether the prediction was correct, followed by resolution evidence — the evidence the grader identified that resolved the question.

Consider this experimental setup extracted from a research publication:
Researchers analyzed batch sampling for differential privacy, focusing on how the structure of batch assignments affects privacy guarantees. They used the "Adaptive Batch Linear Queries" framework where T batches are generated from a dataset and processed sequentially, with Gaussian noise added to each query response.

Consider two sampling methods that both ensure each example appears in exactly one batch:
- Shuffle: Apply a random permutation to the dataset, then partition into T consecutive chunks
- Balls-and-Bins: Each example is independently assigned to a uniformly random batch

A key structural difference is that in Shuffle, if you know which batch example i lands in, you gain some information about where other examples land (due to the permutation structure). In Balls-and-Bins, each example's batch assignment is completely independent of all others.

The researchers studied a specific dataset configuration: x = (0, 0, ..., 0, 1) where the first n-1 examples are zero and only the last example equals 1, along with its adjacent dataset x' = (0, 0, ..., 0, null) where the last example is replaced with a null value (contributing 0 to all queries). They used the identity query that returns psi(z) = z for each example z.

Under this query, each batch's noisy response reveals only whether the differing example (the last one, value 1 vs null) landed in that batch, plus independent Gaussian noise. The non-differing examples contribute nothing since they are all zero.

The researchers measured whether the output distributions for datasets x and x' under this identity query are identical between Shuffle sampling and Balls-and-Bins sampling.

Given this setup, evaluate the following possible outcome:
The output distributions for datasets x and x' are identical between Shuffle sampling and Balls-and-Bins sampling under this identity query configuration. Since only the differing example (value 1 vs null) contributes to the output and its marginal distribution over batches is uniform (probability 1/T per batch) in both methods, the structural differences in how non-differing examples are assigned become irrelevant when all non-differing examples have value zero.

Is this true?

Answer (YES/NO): YES